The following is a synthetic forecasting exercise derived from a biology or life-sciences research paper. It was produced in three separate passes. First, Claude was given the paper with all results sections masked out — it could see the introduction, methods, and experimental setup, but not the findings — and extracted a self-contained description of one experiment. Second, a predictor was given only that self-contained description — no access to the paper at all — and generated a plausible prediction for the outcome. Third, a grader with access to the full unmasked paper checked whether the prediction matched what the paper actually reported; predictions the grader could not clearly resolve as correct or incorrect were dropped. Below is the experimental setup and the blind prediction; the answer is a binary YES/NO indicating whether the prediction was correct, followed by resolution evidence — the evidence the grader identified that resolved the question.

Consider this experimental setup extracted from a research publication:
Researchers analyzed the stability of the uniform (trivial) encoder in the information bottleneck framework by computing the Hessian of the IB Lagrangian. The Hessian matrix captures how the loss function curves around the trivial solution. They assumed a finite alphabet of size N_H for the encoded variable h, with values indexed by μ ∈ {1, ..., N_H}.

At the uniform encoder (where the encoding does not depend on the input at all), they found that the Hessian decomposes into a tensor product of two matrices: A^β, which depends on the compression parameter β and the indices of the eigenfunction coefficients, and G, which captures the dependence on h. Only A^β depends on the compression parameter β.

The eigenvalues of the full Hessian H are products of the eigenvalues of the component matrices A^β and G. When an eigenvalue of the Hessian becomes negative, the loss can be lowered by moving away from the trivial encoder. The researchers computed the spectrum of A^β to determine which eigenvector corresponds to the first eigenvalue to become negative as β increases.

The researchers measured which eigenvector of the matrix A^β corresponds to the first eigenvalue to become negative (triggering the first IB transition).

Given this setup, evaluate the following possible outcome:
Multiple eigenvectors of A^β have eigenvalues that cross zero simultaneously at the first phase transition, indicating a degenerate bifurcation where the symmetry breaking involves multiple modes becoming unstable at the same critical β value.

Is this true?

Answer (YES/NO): NO